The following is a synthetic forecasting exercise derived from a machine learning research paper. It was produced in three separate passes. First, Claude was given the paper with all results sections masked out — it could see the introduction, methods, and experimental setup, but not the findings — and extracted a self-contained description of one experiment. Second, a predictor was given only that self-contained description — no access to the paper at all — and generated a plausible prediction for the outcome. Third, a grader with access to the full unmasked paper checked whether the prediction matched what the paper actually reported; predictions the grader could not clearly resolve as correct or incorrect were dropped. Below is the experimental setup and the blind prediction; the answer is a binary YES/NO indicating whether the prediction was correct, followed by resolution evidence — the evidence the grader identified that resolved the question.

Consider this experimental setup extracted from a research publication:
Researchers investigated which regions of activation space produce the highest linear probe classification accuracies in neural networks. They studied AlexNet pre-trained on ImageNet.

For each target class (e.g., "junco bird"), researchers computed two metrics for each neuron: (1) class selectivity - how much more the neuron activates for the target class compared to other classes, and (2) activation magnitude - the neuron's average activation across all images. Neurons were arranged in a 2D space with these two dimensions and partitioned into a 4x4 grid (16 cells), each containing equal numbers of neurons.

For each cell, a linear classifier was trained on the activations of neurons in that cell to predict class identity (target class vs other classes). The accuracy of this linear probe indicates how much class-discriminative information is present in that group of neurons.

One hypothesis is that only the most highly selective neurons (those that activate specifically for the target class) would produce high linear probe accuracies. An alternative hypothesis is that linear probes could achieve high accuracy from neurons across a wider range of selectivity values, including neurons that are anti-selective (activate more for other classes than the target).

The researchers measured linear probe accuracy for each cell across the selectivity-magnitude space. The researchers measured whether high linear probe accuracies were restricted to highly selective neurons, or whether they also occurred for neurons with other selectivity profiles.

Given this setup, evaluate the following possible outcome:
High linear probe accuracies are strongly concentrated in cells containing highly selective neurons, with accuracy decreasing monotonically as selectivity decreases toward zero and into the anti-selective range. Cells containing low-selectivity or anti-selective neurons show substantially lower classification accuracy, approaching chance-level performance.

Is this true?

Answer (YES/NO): NO